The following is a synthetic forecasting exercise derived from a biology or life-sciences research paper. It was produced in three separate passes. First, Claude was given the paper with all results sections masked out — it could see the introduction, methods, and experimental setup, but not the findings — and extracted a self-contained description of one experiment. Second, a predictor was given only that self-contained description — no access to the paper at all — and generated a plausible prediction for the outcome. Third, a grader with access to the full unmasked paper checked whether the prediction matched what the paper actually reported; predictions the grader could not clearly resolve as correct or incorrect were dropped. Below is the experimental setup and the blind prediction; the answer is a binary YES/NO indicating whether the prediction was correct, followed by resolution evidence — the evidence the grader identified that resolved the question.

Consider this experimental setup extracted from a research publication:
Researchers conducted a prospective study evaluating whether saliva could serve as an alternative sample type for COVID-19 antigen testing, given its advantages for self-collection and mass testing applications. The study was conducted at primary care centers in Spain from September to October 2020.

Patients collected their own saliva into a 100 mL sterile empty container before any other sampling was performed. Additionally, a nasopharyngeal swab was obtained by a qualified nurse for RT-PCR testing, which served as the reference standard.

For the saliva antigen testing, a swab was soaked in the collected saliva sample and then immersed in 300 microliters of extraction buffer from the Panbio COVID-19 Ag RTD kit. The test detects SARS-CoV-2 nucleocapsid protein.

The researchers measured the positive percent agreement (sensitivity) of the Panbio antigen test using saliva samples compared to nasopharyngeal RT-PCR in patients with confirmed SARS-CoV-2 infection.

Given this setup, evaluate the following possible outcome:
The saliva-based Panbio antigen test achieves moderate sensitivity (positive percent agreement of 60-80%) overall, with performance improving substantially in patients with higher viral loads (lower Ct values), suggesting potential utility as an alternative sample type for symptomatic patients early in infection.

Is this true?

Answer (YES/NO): NO